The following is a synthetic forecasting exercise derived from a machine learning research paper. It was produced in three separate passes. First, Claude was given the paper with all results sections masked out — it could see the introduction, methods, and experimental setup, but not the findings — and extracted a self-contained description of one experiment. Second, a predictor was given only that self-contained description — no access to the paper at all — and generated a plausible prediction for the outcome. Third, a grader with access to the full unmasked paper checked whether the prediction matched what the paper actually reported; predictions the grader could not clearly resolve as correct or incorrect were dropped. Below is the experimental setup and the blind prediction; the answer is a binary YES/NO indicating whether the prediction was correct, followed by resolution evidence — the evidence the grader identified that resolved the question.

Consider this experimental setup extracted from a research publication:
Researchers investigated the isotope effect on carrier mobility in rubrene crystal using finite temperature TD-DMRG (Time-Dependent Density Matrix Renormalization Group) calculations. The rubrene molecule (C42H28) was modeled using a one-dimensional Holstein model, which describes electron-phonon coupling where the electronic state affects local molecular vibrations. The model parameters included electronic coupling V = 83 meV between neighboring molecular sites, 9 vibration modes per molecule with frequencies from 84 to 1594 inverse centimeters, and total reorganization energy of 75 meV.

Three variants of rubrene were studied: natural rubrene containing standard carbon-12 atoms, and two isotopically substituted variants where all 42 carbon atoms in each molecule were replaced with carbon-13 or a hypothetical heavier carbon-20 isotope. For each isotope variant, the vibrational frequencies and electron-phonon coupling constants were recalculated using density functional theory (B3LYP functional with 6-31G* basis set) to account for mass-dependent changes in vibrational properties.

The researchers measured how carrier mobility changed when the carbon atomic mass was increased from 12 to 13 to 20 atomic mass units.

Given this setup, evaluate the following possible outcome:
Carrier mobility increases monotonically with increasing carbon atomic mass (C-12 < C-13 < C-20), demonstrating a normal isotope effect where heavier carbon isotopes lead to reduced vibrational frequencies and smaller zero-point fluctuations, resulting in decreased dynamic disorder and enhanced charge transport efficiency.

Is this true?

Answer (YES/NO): NO